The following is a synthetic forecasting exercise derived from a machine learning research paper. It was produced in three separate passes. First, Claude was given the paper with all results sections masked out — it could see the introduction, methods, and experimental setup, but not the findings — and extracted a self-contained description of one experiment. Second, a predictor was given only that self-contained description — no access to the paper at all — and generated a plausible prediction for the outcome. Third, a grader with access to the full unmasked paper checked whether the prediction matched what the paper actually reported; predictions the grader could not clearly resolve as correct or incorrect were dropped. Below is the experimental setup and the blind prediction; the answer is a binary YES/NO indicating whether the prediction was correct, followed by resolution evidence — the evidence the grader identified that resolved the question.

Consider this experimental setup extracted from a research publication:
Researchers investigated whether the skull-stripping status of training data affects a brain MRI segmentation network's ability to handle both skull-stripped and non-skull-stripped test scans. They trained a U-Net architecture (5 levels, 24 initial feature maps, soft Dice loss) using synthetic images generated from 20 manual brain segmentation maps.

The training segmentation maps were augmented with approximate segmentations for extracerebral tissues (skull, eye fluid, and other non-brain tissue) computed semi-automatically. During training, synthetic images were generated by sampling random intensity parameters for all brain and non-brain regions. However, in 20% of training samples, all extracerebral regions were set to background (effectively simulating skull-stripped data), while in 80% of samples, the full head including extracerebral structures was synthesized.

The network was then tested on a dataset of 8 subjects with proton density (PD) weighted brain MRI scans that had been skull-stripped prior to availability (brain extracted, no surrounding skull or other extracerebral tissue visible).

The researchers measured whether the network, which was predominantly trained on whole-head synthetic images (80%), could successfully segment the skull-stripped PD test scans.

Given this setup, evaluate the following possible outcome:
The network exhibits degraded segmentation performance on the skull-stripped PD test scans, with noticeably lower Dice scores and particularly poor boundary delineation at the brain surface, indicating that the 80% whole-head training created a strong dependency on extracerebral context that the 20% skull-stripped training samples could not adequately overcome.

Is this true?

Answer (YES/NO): NO